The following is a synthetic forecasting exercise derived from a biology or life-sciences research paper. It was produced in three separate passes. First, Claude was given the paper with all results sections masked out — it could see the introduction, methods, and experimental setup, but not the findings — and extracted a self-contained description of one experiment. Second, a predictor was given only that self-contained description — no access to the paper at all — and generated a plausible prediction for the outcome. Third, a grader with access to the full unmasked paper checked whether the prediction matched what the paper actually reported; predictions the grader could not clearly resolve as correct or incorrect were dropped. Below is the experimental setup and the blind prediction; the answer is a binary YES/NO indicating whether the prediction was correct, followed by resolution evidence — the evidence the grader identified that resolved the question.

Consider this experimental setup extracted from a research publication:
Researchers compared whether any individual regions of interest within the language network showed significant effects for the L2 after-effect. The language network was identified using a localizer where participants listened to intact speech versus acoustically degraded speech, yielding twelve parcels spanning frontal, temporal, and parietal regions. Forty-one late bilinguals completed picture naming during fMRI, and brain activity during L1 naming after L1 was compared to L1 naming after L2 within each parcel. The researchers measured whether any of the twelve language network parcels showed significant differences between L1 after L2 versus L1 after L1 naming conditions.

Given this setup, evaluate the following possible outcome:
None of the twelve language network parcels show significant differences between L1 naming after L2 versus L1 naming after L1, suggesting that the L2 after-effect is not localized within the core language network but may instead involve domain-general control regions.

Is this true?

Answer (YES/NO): YES